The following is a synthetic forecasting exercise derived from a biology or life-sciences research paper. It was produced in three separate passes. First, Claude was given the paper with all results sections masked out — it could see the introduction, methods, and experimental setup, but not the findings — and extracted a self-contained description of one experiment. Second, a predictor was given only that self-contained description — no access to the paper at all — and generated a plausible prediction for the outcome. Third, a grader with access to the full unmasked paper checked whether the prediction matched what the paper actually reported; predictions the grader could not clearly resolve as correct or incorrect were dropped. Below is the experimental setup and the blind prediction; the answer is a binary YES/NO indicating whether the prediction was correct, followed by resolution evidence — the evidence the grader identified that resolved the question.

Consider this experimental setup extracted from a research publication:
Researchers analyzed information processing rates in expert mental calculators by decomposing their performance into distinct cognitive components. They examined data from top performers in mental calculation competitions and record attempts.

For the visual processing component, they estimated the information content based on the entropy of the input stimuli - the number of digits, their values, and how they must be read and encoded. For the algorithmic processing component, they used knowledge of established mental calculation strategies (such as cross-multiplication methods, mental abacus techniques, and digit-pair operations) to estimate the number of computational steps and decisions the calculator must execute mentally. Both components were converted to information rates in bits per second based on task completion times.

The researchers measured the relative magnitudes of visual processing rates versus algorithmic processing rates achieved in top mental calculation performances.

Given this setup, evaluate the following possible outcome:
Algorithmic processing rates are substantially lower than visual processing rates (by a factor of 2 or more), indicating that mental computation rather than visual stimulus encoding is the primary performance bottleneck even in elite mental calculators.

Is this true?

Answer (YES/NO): NO